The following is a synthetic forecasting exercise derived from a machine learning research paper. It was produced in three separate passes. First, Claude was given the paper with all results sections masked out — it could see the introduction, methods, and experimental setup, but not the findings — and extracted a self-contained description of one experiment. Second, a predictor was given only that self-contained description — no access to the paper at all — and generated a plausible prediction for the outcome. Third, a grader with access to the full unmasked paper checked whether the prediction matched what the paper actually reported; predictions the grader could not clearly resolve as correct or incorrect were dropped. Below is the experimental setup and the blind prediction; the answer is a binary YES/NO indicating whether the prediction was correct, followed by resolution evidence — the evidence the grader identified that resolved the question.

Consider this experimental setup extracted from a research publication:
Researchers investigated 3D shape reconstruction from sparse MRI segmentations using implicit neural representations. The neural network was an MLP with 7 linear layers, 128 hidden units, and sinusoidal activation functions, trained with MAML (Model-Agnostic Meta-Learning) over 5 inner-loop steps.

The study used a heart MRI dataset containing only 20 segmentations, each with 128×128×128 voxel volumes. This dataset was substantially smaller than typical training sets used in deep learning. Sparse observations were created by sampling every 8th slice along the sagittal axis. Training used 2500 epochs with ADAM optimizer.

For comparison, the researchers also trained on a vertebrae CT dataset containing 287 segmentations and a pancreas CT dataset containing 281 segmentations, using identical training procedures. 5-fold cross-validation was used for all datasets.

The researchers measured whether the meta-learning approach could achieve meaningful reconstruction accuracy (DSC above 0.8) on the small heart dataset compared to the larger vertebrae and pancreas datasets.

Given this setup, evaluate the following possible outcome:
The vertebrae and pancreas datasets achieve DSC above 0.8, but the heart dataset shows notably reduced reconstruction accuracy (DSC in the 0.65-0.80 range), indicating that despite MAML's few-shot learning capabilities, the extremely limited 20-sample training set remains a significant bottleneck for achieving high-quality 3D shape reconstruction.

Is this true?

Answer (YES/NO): NO